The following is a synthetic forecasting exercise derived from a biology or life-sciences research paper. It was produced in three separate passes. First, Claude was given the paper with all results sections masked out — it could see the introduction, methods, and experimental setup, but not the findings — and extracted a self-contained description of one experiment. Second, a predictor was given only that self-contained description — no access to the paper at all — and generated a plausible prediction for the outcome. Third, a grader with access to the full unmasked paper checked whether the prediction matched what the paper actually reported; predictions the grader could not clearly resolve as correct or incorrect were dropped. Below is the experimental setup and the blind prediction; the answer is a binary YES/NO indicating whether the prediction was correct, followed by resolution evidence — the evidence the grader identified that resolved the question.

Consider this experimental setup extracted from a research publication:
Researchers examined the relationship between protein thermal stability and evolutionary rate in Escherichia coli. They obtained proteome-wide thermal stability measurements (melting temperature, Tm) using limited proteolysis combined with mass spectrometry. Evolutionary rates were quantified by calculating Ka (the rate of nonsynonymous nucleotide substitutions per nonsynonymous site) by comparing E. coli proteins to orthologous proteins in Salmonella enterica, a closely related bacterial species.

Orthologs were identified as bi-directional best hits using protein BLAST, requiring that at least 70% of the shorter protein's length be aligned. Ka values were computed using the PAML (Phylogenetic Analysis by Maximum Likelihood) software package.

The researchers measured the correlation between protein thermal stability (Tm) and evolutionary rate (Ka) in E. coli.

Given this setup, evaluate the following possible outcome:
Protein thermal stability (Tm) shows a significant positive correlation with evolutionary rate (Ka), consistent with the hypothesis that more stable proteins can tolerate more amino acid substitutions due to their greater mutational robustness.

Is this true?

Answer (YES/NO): NO